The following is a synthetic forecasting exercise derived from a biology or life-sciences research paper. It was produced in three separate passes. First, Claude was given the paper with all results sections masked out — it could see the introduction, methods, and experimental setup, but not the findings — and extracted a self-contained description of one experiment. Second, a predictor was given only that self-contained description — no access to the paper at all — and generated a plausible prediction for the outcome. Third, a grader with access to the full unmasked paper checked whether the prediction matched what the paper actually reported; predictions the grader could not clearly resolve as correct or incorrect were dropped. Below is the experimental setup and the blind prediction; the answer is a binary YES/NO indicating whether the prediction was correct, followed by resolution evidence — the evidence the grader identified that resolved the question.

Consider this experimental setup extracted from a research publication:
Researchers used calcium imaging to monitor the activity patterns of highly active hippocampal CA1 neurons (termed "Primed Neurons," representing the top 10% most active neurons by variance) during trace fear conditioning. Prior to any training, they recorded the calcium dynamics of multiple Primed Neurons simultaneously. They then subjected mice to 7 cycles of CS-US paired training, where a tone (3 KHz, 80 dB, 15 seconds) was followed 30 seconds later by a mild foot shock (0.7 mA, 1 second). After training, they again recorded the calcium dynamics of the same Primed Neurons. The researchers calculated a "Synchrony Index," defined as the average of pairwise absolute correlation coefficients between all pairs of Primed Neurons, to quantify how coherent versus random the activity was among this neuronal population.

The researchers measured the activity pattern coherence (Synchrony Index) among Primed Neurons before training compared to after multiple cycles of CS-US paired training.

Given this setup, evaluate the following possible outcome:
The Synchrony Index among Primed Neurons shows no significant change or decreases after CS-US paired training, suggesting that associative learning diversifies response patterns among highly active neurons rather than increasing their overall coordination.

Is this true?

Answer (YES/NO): NO